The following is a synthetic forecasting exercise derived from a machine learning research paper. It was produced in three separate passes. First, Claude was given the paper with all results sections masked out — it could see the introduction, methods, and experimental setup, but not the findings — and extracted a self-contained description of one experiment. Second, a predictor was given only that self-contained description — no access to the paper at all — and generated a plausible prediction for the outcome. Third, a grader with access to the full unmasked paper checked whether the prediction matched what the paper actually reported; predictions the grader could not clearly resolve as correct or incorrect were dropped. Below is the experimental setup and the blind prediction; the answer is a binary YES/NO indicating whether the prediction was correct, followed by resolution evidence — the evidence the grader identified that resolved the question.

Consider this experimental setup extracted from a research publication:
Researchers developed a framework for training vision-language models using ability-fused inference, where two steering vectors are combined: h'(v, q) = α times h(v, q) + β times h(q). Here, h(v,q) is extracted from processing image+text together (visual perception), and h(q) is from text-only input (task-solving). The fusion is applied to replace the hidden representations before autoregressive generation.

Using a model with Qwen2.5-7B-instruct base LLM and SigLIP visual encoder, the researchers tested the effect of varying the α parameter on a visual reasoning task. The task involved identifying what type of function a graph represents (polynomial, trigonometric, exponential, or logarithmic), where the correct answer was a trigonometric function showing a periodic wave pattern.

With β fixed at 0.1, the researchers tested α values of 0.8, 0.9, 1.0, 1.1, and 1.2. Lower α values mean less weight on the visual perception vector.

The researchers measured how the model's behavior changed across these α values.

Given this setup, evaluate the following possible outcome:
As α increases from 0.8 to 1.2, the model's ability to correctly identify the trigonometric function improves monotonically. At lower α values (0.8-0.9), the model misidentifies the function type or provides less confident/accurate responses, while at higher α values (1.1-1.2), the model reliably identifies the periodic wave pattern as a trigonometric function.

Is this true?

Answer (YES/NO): NO